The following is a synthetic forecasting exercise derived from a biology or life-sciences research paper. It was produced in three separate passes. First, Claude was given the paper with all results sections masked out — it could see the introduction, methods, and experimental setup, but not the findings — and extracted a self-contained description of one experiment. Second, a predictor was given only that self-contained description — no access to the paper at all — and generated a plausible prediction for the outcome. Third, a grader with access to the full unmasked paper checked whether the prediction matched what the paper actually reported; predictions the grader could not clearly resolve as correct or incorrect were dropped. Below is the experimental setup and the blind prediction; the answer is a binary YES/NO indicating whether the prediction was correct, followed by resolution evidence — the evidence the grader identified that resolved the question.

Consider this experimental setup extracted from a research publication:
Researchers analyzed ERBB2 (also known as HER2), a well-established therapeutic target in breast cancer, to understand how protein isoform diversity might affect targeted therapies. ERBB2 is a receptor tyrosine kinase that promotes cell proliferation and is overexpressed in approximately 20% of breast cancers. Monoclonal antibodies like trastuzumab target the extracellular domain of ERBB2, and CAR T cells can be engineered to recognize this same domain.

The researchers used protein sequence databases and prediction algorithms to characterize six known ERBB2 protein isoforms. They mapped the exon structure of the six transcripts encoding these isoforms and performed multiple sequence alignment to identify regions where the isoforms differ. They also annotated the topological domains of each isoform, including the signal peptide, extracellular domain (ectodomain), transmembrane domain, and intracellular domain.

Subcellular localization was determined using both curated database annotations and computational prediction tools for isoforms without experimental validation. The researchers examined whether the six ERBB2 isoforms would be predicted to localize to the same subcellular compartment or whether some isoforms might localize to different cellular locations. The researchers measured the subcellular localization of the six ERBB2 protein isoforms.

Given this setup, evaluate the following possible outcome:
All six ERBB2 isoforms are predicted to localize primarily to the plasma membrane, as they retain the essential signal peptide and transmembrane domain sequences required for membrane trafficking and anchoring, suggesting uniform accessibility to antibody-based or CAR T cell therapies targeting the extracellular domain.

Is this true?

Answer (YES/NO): NO